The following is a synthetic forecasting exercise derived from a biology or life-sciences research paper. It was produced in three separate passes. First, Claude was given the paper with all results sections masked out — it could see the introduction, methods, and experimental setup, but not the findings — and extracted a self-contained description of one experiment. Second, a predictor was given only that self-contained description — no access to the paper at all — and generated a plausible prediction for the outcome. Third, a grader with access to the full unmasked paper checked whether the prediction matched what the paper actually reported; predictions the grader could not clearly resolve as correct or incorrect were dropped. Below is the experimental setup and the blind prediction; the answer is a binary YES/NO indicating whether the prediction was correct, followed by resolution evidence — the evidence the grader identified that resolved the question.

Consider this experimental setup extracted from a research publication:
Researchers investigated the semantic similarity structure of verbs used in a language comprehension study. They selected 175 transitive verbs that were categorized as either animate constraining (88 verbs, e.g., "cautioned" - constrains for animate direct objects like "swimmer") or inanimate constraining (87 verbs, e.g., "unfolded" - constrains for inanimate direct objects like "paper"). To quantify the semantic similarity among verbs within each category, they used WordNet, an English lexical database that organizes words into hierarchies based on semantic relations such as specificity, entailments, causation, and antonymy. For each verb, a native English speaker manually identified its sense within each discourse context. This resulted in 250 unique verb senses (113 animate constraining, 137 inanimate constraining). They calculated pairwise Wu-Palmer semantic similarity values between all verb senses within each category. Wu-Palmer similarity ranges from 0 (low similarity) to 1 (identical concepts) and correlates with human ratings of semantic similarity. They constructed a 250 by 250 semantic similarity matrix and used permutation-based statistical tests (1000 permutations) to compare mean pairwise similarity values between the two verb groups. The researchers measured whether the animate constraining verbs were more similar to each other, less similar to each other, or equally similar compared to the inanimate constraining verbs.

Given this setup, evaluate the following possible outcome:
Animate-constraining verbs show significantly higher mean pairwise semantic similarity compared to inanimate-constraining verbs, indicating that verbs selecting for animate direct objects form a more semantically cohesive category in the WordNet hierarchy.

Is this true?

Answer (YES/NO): NO